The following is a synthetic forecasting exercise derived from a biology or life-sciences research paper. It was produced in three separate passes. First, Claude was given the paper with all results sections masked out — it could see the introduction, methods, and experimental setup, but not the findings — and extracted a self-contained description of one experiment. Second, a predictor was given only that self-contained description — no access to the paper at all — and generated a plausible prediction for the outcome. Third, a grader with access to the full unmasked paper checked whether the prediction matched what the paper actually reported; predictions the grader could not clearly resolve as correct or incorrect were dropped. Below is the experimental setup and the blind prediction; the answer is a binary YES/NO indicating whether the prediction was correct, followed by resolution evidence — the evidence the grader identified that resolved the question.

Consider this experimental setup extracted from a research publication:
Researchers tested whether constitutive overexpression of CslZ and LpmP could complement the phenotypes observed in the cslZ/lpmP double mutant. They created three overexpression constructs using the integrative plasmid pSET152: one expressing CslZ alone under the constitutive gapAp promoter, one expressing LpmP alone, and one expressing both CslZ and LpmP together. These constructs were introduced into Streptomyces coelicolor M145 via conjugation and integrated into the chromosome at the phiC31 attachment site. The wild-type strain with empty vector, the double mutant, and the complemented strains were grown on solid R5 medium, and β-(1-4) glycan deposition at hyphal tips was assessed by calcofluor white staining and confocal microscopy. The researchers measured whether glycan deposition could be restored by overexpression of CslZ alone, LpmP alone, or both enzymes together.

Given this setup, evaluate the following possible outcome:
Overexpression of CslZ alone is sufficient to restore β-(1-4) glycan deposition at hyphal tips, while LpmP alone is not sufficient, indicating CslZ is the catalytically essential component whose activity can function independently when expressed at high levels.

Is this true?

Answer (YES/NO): NO